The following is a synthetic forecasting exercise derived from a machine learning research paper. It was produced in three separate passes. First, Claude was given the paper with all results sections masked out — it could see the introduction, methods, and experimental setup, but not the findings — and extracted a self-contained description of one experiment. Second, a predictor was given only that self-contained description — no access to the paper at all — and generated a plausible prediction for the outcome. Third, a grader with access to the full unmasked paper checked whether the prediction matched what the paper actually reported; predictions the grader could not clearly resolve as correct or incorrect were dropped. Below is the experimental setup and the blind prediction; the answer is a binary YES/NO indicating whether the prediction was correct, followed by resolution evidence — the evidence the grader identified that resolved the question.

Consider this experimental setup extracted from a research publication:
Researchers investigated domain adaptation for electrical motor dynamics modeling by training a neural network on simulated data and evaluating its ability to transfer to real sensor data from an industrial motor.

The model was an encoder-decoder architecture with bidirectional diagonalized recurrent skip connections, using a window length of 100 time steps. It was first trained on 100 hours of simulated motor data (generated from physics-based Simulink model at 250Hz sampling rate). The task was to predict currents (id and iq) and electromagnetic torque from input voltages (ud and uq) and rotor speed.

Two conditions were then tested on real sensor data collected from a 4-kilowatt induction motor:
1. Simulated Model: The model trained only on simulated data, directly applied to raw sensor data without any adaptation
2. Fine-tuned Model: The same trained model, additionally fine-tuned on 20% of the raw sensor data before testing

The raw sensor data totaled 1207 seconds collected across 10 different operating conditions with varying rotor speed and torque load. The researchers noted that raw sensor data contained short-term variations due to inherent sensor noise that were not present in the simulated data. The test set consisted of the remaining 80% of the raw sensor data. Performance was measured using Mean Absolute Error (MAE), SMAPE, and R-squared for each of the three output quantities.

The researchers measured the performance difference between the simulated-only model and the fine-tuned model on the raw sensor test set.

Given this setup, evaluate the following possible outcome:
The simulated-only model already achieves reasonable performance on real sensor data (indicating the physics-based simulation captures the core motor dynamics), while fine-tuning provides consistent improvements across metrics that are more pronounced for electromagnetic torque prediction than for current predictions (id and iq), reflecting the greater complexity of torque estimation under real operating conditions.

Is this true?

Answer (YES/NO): NO